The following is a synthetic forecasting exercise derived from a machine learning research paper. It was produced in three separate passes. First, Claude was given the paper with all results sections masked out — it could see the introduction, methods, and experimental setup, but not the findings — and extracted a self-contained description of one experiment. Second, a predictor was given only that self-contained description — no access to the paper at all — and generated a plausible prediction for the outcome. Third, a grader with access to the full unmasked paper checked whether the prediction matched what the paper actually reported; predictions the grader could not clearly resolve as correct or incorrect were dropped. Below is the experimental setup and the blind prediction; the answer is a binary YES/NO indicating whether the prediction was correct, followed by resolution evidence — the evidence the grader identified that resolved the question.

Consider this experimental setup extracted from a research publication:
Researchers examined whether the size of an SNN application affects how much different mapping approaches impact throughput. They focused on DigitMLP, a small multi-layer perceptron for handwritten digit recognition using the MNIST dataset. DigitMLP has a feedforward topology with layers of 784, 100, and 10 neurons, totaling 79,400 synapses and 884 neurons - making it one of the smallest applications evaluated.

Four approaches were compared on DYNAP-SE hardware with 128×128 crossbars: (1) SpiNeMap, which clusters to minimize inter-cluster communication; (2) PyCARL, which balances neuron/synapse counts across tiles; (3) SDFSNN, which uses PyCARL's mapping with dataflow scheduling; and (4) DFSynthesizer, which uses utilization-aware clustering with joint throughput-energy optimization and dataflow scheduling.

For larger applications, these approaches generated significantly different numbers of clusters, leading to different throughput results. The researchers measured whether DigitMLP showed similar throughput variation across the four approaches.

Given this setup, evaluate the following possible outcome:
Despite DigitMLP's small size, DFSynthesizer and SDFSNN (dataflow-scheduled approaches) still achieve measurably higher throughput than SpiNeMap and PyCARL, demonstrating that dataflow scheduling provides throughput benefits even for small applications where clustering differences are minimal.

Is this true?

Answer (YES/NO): NO